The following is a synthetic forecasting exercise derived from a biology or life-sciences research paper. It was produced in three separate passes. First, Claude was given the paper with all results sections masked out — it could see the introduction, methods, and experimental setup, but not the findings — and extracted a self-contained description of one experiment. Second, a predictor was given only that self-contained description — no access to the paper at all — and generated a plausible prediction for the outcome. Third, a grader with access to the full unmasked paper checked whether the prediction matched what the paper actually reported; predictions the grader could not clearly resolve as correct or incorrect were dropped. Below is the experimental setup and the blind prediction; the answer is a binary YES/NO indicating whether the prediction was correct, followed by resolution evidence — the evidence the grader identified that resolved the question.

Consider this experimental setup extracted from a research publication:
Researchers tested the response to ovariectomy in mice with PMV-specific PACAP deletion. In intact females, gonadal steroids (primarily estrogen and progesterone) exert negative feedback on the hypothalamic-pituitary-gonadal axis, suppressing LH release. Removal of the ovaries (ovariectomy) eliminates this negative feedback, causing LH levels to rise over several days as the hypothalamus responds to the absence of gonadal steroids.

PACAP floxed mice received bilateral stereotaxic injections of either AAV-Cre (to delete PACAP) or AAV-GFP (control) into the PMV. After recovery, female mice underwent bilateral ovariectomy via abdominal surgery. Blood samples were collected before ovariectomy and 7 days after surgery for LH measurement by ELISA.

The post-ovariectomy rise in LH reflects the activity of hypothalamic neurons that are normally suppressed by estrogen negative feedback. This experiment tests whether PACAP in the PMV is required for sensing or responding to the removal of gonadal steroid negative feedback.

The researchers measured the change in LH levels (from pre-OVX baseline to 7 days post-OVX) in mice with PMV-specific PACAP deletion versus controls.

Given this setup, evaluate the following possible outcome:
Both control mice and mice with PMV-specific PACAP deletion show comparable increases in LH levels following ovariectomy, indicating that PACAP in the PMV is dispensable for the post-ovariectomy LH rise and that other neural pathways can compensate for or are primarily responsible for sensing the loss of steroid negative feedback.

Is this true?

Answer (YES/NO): YES